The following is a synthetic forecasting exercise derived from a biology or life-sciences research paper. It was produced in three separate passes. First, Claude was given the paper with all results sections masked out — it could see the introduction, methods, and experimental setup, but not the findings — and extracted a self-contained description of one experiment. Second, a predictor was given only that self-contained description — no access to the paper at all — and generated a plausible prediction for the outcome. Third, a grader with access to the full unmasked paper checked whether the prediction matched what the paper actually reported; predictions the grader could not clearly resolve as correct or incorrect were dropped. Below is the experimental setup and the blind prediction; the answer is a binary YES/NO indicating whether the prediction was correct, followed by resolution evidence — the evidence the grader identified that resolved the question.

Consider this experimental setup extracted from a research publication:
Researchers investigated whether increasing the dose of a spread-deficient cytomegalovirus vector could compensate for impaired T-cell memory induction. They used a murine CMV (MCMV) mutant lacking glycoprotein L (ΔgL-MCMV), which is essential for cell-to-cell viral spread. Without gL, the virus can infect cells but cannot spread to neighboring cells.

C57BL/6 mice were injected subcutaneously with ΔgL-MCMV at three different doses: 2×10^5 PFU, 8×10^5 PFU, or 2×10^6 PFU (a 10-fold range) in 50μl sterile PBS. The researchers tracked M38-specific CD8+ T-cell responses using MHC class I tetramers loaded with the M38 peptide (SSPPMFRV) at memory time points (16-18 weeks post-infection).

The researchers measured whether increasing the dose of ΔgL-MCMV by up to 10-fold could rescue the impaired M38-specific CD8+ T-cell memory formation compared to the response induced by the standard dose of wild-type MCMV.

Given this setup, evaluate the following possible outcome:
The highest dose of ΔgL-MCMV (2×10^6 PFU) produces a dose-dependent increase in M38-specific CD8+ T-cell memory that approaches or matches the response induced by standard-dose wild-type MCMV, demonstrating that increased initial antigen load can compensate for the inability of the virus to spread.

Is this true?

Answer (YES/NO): NO